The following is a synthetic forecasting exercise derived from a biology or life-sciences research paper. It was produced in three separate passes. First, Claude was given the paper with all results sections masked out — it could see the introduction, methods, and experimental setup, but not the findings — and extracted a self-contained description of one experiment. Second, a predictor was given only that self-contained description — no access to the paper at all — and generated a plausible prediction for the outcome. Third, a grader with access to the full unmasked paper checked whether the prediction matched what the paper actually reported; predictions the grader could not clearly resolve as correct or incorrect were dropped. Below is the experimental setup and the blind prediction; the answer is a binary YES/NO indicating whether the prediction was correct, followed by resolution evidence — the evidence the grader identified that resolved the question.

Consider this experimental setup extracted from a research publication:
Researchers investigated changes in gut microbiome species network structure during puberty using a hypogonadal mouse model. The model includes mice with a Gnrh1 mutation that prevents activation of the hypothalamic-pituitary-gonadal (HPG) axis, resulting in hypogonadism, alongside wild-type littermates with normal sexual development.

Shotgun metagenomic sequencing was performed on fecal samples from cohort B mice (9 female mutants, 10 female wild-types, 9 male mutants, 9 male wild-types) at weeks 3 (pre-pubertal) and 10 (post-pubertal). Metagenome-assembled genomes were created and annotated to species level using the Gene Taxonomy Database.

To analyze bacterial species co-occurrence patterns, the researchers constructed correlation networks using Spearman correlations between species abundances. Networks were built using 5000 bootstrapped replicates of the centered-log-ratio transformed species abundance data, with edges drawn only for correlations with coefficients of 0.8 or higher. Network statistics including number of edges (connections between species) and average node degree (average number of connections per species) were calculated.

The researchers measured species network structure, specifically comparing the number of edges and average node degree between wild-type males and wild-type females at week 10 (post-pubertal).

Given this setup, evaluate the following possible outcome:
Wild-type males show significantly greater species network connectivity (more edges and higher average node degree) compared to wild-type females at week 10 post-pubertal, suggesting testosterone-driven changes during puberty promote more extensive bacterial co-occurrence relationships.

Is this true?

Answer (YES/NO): YES